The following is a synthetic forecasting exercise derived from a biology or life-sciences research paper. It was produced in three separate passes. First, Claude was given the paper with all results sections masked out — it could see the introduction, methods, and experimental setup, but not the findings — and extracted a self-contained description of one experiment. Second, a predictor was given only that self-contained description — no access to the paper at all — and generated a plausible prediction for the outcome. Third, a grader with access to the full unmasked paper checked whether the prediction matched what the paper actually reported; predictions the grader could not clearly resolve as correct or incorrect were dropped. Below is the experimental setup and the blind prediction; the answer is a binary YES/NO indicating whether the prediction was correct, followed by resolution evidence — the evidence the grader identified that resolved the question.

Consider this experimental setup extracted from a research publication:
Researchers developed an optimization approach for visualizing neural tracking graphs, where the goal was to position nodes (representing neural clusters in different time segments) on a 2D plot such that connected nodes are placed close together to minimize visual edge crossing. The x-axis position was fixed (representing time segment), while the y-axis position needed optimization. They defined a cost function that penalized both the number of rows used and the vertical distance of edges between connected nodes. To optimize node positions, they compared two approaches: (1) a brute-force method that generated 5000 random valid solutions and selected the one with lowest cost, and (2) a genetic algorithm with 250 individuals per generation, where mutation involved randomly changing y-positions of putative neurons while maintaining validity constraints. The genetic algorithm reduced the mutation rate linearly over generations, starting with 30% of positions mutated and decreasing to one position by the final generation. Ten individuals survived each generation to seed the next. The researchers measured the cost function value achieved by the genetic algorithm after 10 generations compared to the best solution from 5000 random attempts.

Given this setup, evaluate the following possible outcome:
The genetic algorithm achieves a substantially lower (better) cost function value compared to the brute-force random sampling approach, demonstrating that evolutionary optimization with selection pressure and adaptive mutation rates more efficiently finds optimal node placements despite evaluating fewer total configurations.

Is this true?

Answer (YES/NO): YES